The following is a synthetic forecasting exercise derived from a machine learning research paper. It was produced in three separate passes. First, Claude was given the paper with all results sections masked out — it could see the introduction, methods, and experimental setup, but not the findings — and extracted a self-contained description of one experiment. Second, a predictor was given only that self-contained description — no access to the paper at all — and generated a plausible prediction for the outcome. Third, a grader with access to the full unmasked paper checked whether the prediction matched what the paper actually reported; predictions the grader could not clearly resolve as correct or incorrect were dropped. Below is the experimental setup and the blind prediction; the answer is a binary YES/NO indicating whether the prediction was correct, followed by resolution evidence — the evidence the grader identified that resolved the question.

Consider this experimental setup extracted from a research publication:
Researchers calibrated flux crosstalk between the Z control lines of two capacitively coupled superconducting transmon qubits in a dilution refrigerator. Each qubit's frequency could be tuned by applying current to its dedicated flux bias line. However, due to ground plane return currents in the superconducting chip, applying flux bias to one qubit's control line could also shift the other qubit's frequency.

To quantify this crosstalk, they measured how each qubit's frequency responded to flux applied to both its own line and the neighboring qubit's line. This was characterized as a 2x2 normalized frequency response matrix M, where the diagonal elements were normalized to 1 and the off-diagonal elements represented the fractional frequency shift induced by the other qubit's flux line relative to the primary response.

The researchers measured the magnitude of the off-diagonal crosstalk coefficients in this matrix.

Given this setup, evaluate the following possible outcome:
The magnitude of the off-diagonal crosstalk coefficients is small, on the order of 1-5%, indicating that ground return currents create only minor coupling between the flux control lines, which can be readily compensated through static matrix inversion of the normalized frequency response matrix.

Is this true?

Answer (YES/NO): NO